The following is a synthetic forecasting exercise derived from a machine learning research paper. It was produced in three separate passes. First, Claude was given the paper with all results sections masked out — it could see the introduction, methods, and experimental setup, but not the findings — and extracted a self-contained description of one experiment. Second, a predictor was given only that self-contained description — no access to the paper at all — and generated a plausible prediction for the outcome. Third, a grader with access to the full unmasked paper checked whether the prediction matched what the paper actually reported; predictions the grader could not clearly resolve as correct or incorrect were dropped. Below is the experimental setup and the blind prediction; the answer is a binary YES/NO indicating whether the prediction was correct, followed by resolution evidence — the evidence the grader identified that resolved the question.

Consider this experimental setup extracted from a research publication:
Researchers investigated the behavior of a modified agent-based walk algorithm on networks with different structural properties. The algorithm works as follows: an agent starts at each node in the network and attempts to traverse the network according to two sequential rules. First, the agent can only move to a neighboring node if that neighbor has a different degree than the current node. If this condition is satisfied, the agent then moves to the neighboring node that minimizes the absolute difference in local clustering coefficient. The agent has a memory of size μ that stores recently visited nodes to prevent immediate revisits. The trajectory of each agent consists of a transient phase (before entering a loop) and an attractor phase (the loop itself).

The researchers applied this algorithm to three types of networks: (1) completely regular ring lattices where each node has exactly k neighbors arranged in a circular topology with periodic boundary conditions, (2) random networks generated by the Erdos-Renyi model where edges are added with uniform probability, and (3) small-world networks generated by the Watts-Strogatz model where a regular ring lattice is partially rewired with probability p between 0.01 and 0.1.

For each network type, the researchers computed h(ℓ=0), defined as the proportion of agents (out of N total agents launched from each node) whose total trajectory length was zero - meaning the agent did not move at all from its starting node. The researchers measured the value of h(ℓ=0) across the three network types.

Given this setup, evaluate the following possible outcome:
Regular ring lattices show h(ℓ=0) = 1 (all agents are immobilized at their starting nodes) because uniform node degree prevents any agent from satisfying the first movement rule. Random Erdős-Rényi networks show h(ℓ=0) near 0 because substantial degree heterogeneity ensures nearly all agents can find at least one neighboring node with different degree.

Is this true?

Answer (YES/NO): YES